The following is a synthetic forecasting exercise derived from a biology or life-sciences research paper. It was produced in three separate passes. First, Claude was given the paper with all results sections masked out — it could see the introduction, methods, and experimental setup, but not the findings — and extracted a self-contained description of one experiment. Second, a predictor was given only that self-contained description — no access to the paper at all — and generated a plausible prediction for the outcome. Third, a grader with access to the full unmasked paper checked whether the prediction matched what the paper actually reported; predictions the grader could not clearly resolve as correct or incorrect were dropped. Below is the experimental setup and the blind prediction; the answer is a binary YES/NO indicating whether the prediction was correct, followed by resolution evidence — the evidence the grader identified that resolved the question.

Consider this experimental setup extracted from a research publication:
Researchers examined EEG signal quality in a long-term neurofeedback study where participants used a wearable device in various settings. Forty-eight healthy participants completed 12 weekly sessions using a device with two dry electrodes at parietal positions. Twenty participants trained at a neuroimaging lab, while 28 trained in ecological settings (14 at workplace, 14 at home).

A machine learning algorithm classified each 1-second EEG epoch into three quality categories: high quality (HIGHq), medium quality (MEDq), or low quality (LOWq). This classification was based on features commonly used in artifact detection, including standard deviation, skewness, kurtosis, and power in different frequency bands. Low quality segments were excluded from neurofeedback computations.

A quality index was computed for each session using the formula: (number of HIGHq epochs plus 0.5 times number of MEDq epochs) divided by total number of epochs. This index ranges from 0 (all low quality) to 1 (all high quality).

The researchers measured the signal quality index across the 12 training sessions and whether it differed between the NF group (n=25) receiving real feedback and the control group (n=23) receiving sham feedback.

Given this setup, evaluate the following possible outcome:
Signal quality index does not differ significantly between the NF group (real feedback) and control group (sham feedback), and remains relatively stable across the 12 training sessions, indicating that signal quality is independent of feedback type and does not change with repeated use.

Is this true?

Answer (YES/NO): YES